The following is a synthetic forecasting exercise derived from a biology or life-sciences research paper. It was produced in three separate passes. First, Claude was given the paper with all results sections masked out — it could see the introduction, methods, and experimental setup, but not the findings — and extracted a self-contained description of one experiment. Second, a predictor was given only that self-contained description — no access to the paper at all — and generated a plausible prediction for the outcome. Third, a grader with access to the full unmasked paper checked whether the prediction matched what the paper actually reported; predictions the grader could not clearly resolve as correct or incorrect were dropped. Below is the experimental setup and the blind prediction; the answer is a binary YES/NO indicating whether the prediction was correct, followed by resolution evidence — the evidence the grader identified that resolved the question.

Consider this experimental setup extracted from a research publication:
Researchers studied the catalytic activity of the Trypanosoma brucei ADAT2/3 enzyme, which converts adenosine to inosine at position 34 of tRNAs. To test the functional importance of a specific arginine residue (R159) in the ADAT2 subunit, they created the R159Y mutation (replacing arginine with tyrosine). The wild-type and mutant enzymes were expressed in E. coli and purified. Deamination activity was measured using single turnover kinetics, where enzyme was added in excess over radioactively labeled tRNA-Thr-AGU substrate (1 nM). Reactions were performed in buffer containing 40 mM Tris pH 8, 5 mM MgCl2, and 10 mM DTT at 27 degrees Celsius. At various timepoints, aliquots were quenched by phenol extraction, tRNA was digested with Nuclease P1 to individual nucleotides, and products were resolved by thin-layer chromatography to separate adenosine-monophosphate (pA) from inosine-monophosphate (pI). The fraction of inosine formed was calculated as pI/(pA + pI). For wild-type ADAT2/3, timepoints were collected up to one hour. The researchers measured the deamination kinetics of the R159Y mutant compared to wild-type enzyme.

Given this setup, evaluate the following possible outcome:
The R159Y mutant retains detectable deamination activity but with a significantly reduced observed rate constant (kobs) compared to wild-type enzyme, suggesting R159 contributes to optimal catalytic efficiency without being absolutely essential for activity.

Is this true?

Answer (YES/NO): YES